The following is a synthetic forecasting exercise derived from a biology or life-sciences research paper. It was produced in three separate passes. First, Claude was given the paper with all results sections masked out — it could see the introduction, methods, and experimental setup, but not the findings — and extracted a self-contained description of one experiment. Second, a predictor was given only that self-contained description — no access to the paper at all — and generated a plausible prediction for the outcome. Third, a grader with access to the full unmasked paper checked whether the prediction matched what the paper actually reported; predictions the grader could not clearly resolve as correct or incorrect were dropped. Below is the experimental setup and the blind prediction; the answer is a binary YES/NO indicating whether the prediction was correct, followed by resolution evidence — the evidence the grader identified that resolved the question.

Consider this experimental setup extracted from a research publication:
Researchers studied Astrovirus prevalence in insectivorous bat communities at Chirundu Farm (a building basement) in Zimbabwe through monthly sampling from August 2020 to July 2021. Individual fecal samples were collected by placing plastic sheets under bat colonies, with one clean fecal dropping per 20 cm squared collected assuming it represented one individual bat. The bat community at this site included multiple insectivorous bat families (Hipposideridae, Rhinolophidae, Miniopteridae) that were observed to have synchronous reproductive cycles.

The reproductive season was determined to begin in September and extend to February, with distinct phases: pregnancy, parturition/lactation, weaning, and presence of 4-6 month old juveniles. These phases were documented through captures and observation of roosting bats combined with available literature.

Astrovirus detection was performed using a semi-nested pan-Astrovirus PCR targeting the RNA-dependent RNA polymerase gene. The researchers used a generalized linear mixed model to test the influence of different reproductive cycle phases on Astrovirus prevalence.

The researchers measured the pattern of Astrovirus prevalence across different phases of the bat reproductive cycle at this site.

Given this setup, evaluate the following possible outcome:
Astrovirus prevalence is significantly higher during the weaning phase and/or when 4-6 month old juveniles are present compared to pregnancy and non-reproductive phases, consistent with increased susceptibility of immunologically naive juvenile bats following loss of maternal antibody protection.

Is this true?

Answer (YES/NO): YES